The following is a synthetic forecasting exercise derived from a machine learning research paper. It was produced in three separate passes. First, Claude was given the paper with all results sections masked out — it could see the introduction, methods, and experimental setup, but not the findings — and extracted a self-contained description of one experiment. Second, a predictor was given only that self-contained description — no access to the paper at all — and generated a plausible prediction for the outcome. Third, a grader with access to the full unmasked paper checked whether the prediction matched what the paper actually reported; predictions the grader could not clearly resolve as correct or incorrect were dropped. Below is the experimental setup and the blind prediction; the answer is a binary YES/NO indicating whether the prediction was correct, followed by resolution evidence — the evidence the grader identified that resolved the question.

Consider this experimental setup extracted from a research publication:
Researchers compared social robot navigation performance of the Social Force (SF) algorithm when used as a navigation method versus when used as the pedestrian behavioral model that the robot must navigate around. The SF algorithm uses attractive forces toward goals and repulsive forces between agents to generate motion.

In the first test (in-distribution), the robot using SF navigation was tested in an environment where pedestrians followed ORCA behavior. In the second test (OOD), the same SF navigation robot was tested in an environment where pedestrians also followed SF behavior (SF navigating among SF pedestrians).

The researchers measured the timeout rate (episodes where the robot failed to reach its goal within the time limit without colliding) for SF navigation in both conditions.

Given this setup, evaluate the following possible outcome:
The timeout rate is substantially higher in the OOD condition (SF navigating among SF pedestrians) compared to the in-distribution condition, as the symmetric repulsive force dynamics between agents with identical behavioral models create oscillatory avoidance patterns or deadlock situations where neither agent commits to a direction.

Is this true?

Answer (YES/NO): YES